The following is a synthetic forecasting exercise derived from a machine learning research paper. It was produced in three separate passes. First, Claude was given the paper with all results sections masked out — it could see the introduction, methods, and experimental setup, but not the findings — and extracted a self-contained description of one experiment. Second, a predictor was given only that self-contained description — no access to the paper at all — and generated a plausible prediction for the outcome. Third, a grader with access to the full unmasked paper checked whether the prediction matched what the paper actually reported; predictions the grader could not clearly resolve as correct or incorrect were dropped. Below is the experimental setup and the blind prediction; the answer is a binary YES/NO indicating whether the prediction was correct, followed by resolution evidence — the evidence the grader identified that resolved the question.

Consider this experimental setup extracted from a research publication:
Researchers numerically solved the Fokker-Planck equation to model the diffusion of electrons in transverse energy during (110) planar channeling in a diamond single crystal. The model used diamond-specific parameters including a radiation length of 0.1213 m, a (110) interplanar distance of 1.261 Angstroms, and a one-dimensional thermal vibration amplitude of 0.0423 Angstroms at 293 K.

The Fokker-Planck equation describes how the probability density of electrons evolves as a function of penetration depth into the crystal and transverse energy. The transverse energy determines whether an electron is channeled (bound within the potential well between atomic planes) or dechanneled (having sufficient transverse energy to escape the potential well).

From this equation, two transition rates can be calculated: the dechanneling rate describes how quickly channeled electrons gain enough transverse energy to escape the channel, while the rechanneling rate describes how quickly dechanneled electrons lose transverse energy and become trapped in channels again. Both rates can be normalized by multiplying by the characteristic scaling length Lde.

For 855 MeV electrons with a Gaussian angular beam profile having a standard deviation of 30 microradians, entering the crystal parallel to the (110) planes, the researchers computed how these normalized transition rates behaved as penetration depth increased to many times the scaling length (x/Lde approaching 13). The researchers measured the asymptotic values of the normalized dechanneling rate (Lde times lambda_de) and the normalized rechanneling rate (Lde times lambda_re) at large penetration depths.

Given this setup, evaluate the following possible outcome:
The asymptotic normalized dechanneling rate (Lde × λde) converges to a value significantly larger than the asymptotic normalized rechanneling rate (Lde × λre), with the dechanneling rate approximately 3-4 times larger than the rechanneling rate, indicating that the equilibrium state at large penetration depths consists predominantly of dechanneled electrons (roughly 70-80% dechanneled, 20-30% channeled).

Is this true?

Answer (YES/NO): NO